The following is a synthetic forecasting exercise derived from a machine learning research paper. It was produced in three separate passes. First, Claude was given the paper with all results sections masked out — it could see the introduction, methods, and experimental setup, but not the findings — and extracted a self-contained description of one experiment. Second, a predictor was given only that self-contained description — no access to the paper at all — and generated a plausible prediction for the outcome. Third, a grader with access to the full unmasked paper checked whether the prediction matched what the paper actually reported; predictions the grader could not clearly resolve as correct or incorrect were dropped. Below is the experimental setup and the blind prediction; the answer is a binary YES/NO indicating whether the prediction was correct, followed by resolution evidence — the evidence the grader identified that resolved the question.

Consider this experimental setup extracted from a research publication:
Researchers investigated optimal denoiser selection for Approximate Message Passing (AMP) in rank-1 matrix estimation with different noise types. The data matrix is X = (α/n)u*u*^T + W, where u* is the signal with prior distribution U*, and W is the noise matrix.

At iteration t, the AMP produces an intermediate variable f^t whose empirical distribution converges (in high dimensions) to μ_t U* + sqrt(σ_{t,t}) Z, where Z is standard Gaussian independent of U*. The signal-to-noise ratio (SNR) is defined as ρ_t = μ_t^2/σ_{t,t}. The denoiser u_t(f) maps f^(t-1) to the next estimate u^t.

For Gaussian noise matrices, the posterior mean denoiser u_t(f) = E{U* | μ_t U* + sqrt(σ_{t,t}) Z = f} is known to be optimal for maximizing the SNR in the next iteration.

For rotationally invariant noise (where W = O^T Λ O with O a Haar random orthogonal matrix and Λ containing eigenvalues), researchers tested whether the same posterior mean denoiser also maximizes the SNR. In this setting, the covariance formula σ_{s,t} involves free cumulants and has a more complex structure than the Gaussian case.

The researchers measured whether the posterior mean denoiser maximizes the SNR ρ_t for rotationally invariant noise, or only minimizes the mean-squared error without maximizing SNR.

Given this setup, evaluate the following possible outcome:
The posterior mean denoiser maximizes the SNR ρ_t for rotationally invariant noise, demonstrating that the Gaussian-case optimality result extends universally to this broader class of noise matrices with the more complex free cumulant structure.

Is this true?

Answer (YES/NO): NO